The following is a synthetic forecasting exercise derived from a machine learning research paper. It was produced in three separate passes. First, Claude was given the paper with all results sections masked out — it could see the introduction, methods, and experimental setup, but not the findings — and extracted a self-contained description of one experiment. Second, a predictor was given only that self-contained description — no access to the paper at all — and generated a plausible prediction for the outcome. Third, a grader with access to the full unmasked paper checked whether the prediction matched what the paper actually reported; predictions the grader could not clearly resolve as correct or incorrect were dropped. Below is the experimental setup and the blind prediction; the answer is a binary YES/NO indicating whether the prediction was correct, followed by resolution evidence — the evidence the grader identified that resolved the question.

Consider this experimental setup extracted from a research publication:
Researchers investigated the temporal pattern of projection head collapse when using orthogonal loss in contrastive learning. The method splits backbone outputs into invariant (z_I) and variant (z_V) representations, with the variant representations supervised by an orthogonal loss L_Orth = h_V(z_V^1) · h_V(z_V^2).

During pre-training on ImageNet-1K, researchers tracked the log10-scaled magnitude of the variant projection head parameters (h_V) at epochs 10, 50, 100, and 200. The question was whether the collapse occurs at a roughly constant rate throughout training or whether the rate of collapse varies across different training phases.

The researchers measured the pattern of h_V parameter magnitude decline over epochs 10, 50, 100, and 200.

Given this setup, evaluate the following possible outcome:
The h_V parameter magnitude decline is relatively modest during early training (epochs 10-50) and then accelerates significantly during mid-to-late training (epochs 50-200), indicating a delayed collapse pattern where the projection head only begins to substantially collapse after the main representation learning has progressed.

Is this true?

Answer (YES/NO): NO